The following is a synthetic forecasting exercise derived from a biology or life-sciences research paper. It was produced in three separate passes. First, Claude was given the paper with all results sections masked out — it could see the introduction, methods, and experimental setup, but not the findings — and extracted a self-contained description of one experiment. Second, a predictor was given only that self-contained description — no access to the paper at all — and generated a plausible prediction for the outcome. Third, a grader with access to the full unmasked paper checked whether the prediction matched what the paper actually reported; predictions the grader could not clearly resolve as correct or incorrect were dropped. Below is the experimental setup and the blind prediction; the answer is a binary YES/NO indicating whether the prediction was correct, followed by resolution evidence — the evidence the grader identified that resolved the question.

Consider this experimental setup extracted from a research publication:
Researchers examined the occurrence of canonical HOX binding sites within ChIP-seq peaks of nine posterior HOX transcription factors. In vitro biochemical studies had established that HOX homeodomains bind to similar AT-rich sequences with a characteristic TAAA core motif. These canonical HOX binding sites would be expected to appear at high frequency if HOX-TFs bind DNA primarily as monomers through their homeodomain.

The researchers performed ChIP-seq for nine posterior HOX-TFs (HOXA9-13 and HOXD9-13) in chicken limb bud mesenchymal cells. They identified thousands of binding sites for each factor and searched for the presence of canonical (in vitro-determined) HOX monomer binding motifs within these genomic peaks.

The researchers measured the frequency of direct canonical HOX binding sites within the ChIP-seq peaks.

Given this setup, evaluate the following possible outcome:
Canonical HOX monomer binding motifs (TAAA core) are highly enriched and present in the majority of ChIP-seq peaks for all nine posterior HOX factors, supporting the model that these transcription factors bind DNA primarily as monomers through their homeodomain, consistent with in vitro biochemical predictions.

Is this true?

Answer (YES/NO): NO